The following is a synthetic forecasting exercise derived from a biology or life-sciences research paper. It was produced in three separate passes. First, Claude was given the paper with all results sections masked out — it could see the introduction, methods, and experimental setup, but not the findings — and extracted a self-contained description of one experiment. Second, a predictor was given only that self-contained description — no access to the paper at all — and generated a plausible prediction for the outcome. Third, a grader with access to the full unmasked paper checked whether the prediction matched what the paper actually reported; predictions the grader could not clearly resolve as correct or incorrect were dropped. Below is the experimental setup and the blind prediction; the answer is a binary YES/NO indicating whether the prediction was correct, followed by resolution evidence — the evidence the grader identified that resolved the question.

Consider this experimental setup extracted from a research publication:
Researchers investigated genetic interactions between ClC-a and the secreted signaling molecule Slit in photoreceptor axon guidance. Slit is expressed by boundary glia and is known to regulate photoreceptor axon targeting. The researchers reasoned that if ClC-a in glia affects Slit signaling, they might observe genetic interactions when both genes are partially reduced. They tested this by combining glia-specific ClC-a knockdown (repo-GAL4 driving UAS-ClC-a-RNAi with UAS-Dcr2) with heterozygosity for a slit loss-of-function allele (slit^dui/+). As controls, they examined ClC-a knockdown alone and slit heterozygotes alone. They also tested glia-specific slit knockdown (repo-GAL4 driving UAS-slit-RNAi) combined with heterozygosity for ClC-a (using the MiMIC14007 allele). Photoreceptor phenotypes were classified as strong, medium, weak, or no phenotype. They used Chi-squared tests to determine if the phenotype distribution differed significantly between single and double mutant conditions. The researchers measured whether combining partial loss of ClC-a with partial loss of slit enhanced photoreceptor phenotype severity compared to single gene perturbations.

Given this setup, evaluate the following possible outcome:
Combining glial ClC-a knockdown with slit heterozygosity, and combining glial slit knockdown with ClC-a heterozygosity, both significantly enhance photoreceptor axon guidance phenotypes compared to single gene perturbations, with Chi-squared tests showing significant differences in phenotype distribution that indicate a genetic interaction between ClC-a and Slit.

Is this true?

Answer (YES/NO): NO